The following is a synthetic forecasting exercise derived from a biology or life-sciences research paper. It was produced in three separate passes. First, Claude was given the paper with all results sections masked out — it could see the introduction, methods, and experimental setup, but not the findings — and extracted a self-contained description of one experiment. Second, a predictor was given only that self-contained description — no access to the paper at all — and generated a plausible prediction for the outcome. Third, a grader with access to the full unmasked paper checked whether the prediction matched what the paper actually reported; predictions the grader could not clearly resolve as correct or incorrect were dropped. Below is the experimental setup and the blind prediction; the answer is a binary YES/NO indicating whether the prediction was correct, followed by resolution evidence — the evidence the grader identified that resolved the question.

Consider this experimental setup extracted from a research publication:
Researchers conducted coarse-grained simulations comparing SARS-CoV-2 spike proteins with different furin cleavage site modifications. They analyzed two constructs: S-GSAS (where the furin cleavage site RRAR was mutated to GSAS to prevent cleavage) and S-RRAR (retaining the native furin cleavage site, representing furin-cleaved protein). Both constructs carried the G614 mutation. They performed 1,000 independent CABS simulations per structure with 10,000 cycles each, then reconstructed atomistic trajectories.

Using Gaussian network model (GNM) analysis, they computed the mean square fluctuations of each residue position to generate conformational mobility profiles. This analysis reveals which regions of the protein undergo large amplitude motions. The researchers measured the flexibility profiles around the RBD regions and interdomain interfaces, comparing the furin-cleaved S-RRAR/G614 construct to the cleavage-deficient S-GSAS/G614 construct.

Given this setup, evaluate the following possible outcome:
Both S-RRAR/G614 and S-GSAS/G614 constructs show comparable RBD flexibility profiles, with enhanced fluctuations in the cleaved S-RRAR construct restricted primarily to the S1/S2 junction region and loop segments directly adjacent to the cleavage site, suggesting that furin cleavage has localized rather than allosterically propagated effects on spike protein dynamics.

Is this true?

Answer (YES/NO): NO